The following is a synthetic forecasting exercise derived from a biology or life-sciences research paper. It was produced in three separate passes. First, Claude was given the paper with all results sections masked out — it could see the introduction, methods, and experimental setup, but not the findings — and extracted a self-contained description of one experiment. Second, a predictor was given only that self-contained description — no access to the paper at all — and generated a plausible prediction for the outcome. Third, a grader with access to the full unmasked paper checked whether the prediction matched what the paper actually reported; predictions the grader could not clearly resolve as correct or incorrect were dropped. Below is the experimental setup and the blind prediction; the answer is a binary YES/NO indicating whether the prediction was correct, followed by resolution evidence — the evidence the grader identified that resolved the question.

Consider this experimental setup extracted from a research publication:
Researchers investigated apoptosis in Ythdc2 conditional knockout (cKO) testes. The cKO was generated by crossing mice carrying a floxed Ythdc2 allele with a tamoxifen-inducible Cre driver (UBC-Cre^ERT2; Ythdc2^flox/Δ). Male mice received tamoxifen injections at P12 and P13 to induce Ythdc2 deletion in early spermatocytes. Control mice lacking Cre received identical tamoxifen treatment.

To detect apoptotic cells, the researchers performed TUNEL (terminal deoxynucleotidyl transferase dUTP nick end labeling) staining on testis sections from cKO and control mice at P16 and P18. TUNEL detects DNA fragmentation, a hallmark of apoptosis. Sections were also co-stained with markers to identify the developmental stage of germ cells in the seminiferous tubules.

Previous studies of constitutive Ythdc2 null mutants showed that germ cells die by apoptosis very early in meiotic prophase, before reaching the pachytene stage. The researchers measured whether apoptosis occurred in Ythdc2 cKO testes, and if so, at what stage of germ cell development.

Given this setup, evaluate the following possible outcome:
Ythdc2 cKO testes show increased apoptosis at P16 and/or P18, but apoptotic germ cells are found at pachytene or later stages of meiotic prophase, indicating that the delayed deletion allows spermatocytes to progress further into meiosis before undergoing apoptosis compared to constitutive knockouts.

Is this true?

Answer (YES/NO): YES